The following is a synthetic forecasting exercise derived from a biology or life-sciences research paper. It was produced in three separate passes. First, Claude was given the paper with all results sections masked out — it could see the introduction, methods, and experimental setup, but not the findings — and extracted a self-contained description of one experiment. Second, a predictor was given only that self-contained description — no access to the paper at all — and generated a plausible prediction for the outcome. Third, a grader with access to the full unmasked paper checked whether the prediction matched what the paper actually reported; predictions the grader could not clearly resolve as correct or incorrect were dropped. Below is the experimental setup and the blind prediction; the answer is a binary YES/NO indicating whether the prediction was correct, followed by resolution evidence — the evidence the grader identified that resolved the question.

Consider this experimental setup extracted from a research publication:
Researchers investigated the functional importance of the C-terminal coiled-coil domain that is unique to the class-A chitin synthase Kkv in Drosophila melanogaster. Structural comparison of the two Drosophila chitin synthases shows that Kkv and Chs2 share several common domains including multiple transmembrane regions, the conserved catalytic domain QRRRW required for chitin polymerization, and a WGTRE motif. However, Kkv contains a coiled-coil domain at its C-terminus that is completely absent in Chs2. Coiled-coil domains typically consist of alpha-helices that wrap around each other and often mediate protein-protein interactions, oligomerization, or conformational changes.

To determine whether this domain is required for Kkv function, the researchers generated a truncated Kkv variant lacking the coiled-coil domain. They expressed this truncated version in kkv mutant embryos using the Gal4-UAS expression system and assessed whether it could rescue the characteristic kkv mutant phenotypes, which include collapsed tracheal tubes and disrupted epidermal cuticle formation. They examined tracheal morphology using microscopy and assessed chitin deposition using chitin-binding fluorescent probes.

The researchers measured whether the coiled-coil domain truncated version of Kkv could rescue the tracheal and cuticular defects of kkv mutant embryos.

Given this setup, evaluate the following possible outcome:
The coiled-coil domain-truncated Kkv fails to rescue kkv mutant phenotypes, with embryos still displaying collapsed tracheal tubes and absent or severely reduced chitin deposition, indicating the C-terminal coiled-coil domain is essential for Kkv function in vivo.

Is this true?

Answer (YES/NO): NO